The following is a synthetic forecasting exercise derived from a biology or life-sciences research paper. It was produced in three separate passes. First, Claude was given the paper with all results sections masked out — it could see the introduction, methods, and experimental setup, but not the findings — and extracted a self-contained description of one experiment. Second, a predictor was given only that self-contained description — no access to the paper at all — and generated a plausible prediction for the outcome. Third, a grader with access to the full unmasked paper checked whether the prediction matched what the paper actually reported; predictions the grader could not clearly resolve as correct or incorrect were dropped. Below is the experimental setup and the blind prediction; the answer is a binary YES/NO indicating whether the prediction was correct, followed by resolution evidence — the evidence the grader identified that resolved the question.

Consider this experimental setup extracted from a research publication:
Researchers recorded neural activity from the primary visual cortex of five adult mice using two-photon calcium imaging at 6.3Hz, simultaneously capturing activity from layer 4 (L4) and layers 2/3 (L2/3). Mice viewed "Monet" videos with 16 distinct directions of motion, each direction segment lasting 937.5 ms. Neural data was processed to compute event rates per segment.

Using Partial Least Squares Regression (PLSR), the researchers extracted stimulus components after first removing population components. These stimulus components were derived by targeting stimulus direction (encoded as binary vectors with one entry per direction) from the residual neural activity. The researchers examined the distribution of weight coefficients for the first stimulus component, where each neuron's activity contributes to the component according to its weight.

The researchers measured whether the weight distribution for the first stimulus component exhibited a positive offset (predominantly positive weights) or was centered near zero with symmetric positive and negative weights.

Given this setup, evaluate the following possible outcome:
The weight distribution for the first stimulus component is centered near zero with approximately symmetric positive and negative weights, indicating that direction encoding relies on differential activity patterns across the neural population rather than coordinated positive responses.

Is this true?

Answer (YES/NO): YES